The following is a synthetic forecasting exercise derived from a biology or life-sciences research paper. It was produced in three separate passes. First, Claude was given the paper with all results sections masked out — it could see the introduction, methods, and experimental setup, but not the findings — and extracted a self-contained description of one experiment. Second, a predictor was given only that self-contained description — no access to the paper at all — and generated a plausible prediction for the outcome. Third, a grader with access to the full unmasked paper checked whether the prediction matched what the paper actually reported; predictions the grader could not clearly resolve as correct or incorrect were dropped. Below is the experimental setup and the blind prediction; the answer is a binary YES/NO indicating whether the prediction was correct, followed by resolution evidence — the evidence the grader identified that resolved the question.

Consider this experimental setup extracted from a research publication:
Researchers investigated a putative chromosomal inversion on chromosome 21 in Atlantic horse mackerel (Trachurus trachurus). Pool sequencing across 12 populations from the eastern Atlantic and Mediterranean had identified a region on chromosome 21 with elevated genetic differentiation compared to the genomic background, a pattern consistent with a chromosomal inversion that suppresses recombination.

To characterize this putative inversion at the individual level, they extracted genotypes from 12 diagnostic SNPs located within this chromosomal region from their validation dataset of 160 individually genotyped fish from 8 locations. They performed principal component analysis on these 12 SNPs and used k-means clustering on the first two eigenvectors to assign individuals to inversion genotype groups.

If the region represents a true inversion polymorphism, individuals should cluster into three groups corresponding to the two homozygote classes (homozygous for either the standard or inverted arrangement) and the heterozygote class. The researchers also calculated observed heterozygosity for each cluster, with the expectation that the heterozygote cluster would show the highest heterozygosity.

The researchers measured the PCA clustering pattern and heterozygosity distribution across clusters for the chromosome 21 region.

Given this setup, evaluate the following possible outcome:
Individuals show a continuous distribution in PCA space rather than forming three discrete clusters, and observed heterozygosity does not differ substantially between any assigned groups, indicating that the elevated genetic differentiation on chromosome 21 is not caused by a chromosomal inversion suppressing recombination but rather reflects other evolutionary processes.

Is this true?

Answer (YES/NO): NO